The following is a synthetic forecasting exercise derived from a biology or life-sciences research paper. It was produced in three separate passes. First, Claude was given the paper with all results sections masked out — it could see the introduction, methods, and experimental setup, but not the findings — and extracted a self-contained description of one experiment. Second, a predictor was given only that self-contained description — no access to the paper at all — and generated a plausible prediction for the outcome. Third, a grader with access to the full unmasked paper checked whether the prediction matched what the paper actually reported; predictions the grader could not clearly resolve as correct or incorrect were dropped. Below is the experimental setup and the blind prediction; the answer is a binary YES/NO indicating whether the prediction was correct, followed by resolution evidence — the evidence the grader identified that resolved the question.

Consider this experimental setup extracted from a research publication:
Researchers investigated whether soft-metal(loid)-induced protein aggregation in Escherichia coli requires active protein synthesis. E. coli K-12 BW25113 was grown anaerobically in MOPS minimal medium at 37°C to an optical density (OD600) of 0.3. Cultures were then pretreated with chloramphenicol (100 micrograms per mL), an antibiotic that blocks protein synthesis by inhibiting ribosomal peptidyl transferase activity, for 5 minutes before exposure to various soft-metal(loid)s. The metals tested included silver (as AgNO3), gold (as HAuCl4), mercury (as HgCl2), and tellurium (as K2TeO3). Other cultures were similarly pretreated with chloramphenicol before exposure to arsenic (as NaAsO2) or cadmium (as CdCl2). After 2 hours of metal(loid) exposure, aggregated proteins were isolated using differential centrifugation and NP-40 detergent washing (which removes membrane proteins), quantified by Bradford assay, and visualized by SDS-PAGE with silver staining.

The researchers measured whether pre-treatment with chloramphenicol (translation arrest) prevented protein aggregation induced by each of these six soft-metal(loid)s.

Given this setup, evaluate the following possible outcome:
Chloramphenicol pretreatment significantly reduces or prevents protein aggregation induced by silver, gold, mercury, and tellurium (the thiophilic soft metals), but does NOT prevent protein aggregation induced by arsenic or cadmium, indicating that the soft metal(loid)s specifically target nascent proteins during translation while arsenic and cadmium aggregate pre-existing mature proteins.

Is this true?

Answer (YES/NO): YES